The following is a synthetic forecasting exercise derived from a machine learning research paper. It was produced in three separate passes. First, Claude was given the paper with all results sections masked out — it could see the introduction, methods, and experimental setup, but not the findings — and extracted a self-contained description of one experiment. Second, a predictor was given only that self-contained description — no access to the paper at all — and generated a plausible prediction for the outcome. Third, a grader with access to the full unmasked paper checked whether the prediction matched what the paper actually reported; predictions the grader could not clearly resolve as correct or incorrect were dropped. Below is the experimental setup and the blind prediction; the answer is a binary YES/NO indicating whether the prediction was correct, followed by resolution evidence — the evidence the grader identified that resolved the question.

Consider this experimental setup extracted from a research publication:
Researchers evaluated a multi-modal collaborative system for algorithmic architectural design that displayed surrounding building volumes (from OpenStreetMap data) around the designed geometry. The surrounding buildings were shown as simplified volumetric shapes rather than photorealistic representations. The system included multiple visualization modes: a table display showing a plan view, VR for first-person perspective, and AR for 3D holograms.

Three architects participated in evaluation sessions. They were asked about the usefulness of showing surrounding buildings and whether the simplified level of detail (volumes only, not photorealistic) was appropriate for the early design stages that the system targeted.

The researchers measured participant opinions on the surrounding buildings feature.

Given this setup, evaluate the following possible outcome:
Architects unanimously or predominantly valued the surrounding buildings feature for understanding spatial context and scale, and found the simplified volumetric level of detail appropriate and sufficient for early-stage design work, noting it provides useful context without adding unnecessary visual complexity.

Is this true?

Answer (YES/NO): YES